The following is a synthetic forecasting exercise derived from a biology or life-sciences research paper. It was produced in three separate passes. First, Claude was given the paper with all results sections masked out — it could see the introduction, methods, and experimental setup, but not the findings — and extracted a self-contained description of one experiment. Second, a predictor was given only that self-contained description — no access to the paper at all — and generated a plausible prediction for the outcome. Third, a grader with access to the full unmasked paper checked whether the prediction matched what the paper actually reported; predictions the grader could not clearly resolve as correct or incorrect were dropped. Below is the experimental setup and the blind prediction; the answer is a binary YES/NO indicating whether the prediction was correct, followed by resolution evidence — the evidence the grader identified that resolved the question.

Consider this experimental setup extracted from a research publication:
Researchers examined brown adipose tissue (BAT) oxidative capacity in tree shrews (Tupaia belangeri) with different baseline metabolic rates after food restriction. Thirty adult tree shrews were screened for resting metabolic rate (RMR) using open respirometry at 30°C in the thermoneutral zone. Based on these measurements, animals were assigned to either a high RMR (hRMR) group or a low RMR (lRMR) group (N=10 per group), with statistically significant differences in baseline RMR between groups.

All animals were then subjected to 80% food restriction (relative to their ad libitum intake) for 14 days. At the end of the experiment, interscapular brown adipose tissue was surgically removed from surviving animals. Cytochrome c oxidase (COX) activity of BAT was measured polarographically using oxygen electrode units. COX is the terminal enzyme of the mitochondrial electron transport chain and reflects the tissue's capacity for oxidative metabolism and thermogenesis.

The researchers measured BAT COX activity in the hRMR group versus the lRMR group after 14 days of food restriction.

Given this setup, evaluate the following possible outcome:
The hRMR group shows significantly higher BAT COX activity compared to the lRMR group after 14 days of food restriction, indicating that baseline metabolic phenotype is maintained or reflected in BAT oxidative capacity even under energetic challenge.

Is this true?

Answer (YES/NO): NO